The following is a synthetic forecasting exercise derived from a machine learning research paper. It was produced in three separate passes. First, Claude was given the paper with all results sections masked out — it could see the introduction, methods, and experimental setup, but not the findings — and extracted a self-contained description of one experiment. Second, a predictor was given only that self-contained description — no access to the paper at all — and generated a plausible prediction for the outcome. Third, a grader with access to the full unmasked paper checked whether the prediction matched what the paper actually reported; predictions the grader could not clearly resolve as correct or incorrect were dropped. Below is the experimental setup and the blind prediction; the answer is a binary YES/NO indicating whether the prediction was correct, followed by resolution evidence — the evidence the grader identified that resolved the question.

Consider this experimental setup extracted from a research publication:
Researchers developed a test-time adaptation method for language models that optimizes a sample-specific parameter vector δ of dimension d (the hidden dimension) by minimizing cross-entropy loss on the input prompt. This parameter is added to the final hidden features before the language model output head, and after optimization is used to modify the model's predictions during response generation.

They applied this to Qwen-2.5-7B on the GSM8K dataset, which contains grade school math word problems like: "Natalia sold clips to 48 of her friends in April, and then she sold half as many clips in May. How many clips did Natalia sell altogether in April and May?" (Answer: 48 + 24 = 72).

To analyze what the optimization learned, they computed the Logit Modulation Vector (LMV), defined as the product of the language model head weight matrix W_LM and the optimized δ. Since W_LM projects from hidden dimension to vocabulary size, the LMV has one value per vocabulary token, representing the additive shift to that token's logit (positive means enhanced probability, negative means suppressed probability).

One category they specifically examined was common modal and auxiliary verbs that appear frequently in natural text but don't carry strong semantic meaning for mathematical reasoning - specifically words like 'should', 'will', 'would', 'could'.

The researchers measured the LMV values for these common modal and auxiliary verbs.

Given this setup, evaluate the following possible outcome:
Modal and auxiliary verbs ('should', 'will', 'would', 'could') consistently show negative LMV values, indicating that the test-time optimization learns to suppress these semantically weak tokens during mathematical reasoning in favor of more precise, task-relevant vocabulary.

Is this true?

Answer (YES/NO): YES